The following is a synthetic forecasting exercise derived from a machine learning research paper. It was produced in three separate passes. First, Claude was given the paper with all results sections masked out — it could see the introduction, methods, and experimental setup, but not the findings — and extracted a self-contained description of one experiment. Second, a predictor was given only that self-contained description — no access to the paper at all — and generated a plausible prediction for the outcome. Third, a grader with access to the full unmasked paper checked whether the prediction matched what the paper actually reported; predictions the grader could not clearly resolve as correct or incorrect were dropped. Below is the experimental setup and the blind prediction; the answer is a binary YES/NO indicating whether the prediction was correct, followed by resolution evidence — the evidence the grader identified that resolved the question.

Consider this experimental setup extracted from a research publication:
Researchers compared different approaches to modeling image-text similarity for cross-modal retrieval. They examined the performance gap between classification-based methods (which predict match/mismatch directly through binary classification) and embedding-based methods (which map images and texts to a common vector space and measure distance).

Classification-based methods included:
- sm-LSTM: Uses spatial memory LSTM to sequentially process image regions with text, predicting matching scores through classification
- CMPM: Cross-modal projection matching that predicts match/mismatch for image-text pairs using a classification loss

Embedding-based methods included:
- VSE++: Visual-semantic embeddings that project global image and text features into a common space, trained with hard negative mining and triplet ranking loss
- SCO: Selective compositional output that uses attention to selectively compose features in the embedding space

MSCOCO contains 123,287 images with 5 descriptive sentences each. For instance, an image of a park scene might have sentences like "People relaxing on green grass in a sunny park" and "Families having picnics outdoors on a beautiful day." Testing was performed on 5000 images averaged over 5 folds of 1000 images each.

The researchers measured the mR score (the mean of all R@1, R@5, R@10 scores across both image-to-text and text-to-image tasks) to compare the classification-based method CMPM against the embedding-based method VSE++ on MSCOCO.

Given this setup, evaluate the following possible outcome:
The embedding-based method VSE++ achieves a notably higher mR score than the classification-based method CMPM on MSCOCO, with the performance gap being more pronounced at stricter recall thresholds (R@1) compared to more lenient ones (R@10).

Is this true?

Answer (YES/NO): YES